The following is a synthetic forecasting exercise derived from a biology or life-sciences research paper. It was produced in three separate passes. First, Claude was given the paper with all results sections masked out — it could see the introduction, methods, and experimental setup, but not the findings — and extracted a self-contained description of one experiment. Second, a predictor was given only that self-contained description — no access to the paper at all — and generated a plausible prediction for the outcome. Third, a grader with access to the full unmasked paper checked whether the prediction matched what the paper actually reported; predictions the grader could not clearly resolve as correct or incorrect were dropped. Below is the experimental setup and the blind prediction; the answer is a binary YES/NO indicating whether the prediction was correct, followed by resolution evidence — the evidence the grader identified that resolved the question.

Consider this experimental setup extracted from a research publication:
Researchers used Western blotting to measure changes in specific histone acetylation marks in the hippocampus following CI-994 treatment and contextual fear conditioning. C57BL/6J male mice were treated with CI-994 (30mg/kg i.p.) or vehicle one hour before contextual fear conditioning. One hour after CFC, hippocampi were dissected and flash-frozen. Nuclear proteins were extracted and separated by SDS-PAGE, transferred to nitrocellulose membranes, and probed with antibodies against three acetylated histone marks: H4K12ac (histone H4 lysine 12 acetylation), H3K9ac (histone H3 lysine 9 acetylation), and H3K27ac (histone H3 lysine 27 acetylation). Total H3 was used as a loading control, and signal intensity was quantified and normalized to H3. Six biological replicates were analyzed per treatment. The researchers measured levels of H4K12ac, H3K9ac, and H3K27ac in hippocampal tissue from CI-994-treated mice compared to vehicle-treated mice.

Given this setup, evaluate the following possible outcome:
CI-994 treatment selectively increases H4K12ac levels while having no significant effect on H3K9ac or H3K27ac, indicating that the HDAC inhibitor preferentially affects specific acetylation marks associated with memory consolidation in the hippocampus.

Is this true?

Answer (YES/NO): NO